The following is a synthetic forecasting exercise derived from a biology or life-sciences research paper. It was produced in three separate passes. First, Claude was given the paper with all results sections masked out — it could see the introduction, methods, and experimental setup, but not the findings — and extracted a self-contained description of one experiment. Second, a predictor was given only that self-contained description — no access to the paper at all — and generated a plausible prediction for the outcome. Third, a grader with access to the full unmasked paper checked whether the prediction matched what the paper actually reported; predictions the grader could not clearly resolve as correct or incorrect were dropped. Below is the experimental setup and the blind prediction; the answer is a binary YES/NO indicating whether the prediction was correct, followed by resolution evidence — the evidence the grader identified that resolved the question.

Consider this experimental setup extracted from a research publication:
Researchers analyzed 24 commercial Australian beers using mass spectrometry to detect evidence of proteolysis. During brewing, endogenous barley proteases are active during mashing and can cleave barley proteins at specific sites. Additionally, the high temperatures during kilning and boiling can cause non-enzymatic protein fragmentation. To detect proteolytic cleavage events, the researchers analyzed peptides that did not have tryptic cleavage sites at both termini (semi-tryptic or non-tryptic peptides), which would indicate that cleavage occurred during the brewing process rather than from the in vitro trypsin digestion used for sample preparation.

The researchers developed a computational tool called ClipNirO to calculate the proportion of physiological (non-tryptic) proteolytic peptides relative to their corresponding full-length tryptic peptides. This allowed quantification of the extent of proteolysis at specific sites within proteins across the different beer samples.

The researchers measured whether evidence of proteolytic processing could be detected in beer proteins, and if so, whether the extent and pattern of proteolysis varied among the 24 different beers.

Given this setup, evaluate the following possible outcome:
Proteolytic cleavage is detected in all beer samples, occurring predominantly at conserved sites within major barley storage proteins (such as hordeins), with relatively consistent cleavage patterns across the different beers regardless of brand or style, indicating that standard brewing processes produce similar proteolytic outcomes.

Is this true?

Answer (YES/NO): NO